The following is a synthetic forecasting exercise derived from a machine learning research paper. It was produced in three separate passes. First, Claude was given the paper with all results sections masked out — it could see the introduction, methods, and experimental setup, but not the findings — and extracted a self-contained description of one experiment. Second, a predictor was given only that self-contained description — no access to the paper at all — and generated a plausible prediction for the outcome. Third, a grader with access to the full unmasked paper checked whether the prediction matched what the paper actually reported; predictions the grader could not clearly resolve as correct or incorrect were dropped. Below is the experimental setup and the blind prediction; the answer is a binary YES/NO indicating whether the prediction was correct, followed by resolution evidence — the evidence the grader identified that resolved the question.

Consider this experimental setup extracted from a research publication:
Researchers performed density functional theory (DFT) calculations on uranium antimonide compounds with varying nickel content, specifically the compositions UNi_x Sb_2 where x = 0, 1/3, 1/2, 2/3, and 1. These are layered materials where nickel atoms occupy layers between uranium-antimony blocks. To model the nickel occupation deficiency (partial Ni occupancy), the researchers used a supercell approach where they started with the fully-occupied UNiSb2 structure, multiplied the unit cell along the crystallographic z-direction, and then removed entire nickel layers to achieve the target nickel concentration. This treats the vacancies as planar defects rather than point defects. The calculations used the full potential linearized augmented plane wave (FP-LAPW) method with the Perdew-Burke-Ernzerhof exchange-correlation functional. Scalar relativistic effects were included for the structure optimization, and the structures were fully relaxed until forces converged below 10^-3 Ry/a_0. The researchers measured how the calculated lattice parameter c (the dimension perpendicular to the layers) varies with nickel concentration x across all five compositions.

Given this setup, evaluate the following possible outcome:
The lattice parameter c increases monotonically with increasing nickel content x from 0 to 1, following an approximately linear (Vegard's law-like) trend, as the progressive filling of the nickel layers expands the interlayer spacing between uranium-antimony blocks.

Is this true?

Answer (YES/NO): YES